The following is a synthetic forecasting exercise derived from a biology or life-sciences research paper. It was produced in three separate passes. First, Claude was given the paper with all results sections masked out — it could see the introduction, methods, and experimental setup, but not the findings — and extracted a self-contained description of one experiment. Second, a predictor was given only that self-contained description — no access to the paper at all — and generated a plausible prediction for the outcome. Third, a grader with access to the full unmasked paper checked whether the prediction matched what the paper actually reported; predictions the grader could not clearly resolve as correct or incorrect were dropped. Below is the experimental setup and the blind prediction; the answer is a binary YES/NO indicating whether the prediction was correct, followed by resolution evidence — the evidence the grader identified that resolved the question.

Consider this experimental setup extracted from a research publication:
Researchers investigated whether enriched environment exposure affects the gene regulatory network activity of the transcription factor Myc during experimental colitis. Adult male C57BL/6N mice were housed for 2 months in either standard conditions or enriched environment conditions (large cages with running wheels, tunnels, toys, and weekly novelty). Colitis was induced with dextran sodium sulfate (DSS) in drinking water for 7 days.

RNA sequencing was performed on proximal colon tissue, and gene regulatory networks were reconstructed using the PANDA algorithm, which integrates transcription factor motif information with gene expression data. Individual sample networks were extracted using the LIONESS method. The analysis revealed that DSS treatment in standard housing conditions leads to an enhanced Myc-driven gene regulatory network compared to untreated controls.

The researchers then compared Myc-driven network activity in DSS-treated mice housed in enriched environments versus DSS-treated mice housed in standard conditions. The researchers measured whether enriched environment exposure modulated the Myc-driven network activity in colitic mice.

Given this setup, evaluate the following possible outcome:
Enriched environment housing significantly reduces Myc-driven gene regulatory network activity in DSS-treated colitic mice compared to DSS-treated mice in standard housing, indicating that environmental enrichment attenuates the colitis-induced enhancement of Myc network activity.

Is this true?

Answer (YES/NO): YES